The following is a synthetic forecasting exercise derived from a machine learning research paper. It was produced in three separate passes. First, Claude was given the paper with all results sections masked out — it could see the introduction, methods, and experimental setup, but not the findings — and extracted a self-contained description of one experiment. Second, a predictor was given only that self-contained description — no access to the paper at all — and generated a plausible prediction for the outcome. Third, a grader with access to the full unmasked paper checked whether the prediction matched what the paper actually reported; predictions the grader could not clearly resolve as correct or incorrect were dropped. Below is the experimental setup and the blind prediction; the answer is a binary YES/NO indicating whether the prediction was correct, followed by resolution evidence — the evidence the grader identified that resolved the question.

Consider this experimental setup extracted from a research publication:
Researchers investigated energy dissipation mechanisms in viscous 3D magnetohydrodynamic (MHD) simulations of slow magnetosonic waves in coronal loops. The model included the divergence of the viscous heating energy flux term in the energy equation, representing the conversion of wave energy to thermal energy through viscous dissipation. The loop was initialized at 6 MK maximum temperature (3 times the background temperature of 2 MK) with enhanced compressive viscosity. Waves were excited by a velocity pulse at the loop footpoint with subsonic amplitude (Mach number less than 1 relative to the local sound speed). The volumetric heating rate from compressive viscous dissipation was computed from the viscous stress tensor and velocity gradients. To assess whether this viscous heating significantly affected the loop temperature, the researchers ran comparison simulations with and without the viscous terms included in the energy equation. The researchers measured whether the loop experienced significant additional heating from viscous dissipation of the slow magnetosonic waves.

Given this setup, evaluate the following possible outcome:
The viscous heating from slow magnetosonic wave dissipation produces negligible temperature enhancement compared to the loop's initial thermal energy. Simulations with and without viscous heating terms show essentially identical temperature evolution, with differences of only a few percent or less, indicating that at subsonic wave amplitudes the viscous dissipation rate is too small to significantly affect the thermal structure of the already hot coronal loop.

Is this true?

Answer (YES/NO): YES